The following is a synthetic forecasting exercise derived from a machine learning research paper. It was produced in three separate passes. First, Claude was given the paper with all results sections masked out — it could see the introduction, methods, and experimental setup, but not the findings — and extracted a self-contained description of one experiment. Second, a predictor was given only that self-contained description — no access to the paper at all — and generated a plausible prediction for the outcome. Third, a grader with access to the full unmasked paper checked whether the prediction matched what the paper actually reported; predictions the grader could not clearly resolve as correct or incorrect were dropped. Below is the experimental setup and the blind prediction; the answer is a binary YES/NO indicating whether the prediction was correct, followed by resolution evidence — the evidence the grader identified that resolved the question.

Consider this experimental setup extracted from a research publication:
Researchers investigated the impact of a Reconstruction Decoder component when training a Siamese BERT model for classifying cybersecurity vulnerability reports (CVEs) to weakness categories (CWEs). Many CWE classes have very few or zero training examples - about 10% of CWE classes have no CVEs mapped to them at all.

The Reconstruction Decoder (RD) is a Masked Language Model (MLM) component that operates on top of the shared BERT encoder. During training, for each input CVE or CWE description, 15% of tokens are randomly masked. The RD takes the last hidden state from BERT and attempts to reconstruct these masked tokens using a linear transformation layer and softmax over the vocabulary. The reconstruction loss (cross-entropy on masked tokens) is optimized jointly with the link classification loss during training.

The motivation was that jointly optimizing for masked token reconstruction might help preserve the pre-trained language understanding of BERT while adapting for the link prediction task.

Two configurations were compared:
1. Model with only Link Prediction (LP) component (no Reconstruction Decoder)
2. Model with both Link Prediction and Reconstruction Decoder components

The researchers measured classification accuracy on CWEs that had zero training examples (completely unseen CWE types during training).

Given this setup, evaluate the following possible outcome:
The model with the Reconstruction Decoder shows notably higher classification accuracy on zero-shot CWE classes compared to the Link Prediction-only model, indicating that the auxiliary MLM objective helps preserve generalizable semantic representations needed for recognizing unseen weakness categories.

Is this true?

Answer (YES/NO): YES